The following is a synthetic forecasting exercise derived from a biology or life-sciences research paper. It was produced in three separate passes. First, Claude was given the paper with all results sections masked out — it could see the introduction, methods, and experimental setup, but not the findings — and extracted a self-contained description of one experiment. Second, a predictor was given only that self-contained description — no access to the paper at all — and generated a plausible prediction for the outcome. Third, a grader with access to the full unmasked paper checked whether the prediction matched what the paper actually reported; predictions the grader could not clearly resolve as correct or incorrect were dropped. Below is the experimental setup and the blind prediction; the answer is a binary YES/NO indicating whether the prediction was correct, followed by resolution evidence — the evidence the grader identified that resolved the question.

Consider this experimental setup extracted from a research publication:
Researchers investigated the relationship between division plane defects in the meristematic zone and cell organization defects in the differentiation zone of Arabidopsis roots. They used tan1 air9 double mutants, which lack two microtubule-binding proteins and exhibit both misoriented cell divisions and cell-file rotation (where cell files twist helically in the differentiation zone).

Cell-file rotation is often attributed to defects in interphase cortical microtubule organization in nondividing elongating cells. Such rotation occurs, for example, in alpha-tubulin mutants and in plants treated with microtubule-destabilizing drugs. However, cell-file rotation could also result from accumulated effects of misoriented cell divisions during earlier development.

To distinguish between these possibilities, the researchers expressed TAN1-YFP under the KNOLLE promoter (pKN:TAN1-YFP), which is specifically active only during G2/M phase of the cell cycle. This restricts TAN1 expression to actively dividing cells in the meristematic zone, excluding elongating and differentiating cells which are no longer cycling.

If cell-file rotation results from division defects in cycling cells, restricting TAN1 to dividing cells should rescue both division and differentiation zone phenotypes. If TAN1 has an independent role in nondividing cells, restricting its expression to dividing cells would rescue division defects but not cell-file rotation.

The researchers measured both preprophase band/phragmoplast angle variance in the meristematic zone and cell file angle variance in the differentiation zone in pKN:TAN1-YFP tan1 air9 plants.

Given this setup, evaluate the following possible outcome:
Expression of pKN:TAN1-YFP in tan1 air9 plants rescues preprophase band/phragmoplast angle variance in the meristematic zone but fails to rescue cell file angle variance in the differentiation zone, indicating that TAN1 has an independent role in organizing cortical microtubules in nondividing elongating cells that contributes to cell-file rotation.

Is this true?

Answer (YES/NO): NO